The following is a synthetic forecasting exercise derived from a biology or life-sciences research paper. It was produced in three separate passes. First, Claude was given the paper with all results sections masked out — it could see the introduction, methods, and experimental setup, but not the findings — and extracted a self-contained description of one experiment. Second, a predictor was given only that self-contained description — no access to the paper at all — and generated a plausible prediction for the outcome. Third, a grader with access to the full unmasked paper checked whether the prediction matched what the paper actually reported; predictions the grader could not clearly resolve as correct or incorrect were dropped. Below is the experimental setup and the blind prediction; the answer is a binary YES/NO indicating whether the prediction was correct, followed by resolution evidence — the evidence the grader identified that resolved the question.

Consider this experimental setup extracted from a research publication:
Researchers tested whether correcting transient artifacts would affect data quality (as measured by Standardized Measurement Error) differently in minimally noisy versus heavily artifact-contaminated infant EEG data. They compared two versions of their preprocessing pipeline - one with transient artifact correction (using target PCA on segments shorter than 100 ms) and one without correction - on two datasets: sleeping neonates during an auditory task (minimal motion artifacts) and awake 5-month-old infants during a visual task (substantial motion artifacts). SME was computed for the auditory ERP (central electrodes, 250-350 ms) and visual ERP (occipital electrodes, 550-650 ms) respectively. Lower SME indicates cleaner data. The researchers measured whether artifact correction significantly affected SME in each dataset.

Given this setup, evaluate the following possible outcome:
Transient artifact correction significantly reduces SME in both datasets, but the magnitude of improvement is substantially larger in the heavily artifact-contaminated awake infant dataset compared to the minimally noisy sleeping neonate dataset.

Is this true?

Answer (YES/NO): NO